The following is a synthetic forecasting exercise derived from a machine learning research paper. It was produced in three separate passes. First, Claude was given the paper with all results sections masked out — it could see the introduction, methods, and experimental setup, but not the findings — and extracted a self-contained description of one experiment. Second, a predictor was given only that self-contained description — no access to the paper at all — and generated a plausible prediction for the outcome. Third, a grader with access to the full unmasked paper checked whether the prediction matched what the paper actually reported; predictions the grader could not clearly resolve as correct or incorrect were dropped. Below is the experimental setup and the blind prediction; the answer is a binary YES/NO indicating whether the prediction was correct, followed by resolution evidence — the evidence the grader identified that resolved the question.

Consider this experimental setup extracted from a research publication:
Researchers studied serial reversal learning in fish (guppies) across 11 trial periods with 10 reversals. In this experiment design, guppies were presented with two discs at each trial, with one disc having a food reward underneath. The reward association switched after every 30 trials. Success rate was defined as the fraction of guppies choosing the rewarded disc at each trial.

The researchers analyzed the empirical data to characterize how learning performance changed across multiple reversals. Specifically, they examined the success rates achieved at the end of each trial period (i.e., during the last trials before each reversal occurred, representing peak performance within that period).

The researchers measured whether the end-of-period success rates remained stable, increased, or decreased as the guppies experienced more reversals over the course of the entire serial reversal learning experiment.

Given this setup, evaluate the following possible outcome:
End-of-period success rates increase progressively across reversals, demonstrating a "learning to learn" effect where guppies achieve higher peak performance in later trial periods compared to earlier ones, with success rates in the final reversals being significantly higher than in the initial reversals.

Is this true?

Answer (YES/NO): NO